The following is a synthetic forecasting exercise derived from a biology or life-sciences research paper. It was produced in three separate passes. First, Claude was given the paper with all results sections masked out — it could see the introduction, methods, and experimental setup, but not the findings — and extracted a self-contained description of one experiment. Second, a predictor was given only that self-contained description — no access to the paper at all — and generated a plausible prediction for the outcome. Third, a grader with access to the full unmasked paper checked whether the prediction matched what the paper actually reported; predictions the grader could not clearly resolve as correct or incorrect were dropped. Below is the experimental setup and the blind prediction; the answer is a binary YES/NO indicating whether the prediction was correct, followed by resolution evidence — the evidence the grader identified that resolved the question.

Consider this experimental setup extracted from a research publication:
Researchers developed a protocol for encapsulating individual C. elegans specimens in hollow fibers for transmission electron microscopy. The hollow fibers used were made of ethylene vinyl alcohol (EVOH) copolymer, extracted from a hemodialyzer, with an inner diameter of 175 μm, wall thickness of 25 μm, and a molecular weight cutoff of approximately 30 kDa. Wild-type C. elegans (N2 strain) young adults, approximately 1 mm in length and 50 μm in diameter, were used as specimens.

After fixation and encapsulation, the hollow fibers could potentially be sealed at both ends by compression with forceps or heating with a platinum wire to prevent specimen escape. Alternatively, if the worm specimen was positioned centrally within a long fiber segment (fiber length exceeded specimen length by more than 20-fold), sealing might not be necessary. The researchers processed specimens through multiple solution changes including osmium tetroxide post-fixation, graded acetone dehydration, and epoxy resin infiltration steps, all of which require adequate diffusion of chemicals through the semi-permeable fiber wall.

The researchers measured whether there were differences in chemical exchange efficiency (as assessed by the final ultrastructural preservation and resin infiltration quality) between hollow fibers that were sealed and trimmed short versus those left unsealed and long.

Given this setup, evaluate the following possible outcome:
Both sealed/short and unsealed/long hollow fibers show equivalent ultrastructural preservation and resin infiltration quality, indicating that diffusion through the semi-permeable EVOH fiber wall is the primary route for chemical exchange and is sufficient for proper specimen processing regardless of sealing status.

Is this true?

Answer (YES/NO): YES